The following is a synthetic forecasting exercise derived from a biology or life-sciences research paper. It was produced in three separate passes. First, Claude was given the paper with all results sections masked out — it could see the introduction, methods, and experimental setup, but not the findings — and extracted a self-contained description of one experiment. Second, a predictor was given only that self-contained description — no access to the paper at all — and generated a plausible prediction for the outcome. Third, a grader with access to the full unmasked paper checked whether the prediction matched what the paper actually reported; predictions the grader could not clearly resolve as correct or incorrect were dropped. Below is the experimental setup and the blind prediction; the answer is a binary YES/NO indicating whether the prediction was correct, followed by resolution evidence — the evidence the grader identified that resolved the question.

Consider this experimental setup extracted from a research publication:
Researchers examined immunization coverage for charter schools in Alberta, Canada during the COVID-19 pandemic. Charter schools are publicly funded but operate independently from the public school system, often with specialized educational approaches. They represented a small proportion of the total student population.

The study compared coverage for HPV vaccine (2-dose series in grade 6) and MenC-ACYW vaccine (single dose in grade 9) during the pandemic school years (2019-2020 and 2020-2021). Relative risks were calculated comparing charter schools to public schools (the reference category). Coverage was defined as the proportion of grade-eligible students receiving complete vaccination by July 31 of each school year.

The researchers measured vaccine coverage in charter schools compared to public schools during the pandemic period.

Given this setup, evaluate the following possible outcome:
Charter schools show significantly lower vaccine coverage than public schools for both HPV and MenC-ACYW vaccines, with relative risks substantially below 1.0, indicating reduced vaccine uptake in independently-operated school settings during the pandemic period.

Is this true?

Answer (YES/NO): NO